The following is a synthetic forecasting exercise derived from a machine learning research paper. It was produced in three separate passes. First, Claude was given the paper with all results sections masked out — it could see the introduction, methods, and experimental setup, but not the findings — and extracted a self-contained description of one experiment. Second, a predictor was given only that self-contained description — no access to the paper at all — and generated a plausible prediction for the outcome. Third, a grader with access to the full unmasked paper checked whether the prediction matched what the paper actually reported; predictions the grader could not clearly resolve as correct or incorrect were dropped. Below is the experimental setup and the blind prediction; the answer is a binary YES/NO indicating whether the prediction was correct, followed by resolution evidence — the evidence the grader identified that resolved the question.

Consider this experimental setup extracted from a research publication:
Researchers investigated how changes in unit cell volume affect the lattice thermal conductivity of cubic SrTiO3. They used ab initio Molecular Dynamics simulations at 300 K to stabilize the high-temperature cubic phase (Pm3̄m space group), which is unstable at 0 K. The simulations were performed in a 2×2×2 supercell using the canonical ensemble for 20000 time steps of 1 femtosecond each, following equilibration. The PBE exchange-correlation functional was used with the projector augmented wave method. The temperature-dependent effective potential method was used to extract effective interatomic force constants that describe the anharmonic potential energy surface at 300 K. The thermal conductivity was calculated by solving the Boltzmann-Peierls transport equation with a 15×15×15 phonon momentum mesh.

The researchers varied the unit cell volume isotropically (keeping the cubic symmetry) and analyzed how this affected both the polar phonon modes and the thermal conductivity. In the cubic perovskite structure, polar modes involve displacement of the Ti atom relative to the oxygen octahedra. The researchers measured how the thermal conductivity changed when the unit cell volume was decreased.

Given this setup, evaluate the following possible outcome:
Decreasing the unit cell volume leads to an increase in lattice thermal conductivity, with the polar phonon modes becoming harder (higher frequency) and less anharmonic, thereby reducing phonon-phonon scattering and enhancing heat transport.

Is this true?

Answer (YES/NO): YES